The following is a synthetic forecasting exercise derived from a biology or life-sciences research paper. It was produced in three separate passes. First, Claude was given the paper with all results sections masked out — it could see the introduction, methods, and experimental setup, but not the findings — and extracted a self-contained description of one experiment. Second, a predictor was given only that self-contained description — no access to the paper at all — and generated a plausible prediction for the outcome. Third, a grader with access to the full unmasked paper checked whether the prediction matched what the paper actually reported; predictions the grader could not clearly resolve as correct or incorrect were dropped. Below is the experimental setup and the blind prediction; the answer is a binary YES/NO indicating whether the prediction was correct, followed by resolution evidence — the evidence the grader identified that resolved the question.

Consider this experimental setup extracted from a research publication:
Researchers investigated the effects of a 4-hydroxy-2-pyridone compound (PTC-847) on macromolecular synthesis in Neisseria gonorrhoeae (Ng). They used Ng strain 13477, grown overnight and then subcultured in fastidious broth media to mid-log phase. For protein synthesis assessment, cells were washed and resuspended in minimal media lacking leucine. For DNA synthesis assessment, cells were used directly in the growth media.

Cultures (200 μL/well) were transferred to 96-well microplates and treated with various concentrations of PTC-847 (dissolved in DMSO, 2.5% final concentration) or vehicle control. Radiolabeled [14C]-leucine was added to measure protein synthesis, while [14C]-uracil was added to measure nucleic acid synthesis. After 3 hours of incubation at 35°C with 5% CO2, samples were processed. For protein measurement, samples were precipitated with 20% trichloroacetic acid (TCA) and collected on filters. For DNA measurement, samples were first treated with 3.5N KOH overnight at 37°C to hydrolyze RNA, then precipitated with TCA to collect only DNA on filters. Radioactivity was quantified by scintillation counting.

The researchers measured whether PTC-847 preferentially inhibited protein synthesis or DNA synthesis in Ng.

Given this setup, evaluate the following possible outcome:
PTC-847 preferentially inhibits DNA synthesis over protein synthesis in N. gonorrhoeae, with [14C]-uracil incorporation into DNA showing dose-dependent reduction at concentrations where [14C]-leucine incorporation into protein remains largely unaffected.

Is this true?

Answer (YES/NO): YES